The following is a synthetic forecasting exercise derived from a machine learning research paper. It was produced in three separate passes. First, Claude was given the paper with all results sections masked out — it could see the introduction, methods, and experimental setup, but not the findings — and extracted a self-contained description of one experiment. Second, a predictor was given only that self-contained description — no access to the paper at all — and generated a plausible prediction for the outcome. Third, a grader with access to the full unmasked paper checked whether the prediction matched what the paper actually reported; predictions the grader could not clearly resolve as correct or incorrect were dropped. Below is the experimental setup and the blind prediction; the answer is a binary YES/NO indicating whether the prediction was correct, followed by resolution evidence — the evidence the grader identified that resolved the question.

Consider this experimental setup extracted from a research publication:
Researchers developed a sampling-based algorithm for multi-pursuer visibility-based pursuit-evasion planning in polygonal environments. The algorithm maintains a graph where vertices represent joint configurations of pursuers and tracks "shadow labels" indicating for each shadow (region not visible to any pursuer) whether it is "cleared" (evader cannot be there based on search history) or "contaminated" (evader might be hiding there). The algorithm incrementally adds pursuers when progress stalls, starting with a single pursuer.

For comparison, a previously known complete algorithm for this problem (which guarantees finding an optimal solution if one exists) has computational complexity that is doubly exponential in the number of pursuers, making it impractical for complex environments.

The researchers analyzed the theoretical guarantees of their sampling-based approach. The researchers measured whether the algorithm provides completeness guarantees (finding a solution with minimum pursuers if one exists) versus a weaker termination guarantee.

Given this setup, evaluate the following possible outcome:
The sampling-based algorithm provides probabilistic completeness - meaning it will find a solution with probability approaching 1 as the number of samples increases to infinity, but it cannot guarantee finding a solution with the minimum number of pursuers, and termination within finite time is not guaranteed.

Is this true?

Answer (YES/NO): NO